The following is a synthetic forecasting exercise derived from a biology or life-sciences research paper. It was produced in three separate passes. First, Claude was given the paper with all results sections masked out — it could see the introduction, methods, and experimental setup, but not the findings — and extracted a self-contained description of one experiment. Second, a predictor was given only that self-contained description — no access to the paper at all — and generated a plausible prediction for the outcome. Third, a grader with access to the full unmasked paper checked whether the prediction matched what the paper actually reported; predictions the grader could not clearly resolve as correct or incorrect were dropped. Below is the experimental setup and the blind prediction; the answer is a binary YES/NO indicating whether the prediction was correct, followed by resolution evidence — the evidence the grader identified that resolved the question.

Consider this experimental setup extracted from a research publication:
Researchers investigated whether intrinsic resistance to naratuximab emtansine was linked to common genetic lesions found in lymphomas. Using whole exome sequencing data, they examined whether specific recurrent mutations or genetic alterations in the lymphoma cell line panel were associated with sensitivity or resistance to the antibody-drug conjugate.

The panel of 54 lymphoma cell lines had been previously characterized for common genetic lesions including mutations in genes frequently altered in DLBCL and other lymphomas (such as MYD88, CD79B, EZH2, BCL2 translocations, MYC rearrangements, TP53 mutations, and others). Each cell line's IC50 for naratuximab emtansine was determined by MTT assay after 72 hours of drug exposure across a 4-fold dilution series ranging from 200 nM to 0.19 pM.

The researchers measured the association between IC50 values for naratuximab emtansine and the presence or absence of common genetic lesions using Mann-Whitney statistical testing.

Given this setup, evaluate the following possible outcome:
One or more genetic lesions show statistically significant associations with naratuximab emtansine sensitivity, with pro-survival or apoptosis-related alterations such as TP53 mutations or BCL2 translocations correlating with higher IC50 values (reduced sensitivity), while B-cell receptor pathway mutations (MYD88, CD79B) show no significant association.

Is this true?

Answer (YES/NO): NO